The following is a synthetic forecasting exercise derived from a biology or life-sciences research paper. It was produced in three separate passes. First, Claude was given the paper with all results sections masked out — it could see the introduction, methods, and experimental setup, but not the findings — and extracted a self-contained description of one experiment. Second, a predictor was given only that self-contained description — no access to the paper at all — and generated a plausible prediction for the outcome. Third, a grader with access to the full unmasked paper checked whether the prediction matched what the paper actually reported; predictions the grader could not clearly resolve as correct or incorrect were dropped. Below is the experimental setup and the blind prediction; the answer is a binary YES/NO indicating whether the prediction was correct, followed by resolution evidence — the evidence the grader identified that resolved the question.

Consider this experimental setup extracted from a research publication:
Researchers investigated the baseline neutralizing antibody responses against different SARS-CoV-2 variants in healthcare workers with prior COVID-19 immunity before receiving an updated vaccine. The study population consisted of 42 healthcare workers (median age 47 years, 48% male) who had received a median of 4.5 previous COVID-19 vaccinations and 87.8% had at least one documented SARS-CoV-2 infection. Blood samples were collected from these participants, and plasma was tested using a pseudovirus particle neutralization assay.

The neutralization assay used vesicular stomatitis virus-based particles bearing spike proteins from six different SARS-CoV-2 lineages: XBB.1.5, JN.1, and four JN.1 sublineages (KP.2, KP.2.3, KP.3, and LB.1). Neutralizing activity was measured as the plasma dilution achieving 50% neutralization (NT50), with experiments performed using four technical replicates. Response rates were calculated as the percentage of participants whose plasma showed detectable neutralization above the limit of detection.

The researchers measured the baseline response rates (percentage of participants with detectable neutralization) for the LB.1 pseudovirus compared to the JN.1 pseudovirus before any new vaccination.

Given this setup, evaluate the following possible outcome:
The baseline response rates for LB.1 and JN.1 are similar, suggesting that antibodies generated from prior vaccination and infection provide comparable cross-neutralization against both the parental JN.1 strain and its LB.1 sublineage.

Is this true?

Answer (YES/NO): NO